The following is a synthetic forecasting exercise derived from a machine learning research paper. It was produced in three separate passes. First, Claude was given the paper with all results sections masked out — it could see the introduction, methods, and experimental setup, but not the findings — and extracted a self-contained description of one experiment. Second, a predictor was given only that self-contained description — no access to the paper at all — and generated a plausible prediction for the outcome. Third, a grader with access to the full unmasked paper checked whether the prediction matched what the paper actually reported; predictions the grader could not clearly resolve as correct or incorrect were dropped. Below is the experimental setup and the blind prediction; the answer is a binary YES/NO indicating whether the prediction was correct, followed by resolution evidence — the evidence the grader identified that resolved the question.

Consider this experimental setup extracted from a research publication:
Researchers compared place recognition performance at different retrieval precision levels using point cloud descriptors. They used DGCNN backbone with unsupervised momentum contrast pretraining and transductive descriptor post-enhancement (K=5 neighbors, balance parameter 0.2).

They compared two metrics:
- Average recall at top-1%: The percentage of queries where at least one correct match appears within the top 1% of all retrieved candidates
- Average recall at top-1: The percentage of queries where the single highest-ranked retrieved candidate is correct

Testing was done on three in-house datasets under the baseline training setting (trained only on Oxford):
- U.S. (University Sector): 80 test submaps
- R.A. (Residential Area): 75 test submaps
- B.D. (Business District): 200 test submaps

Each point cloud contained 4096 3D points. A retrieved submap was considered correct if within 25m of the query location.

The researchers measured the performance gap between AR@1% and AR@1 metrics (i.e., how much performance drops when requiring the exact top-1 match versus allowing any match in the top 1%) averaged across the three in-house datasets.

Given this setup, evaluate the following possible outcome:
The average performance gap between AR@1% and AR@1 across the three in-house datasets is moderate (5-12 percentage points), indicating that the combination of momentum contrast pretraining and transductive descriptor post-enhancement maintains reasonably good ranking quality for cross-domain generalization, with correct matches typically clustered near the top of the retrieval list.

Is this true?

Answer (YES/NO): YES